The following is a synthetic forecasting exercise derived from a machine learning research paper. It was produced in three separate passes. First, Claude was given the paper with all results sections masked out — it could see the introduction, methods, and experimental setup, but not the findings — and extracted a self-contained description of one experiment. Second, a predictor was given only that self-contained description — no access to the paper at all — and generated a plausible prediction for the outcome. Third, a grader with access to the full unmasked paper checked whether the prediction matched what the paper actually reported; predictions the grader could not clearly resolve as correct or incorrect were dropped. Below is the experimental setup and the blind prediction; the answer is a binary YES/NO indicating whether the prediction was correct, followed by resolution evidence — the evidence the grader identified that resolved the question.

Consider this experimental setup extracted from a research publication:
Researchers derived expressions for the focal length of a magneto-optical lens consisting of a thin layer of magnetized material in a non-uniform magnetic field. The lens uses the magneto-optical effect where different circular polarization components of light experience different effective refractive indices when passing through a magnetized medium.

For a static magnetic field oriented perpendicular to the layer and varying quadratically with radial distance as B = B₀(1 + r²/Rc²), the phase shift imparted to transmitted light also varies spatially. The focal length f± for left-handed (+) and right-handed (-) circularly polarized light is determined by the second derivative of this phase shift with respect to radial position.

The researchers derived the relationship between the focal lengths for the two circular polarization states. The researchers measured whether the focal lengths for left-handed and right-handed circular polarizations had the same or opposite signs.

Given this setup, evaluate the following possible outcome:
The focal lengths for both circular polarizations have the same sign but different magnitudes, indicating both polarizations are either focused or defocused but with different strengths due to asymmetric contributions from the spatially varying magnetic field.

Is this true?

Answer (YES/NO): NO